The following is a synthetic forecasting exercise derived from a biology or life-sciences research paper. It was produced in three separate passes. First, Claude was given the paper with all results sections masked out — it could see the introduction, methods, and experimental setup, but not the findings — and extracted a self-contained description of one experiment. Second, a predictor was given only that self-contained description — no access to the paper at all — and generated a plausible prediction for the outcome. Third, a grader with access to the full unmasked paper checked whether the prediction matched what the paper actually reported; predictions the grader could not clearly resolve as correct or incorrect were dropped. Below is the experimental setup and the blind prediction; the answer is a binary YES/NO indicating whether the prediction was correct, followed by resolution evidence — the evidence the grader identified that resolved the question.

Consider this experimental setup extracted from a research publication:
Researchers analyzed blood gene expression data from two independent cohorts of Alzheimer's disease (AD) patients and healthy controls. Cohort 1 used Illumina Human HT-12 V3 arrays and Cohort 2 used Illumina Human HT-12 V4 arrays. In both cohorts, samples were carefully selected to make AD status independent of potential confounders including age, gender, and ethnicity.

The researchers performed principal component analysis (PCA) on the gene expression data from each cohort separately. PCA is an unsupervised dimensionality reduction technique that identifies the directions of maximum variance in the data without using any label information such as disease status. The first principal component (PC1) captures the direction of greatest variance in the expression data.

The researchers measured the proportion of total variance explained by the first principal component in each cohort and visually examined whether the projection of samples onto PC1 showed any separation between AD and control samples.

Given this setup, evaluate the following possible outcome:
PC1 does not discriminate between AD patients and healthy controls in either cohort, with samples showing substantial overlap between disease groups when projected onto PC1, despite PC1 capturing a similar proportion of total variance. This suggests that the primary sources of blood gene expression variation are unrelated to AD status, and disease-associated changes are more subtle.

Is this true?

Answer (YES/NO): NO